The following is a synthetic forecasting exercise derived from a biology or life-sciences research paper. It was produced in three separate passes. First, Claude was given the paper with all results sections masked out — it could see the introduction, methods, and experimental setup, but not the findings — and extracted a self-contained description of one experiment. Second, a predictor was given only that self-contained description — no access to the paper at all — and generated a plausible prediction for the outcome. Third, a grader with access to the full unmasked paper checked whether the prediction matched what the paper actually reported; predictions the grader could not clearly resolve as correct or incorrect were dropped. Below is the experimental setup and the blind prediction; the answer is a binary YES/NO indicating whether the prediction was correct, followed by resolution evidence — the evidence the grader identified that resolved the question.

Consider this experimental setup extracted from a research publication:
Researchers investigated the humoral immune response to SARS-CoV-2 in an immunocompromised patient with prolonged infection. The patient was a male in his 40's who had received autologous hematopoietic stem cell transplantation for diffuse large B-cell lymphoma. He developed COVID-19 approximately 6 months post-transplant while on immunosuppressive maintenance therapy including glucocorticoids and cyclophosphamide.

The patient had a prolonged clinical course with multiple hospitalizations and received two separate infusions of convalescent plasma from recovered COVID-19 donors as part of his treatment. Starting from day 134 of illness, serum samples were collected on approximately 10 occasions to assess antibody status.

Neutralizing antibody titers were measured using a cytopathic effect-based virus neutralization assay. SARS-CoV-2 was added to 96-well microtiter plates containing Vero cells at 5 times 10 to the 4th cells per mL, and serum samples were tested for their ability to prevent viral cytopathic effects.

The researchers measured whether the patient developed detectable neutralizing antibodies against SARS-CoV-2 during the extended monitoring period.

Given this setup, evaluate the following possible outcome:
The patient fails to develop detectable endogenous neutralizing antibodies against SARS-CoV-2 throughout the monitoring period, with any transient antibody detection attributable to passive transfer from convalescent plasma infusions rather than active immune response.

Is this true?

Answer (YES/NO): YES